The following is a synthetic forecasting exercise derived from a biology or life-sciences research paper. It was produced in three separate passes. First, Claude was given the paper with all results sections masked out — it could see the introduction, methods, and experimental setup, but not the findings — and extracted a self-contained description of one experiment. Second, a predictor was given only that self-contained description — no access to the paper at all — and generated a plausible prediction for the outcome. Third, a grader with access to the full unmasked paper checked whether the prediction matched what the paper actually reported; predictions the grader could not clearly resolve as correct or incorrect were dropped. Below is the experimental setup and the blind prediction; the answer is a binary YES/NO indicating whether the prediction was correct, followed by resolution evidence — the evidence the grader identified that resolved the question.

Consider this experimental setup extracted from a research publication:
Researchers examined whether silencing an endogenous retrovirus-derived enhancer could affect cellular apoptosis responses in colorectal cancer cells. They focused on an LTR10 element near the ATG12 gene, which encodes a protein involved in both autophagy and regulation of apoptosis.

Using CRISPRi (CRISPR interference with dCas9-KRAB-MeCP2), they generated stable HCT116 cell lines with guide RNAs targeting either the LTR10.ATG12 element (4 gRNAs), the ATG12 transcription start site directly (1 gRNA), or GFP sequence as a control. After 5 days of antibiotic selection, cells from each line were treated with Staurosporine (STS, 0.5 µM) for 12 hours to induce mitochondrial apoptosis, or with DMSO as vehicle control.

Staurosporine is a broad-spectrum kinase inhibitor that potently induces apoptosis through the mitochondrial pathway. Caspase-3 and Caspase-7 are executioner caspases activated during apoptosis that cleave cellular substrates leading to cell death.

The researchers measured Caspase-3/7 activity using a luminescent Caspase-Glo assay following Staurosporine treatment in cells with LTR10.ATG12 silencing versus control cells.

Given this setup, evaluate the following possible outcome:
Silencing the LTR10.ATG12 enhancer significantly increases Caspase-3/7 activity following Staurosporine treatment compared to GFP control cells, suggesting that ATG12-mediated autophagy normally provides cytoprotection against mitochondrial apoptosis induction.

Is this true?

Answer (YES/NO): NO